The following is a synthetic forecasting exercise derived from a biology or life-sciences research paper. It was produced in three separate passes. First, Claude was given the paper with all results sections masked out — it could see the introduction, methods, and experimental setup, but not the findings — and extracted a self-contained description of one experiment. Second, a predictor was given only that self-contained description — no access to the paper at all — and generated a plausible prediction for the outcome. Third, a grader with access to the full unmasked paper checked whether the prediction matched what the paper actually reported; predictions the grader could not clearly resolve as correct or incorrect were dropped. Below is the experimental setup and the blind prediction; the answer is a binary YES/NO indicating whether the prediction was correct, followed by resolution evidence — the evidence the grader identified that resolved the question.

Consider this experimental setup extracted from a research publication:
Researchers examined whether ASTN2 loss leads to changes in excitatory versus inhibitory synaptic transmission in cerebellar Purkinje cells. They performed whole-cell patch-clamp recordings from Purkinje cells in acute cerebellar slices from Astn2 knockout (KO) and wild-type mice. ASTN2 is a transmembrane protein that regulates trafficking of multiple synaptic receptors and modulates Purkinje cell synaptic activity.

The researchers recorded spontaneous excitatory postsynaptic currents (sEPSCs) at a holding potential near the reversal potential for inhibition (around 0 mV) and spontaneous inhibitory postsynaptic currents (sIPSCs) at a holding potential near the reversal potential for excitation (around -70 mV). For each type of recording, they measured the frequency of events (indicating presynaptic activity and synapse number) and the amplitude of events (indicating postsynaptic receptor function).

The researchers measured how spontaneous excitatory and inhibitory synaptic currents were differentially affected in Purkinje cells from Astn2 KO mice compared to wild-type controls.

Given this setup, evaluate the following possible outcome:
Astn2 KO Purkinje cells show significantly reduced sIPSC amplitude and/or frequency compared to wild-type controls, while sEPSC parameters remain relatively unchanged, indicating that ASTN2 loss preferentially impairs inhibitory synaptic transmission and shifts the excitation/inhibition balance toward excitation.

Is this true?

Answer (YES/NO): NO